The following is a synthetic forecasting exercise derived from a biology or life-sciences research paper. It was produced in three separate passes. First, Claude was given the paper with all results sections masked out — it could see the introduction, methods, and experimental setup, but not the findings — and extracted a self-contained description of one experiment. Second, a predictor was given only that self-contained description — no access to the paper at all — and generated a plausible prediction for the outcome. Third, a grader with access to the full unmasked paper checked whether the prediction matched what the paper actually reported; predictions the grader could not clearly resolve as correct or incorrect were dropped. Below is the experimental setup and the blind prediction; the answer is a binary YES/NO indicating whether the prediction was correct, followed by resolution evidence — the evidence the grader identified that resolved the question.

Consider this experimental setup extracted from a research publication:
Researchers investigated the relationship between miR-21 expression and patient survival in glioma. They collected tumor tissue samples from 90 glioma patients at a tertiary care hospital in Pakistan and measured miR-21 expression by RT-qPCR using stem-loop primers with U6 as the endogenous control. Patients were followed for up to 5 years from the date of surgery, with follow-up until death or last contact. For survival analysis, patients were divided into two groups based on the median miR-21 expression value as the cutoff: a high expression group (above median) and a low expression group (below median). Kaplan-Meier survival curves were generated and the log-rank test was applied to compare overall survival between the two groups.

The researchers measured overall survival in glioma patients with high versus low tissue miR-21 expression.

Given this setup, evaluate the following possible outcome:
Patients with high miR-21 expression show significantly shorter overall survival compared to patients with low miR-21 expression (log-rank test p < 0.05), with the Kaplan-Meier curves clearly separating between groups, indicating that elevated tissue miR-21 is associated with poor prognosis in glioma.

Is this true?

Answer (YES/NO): YES